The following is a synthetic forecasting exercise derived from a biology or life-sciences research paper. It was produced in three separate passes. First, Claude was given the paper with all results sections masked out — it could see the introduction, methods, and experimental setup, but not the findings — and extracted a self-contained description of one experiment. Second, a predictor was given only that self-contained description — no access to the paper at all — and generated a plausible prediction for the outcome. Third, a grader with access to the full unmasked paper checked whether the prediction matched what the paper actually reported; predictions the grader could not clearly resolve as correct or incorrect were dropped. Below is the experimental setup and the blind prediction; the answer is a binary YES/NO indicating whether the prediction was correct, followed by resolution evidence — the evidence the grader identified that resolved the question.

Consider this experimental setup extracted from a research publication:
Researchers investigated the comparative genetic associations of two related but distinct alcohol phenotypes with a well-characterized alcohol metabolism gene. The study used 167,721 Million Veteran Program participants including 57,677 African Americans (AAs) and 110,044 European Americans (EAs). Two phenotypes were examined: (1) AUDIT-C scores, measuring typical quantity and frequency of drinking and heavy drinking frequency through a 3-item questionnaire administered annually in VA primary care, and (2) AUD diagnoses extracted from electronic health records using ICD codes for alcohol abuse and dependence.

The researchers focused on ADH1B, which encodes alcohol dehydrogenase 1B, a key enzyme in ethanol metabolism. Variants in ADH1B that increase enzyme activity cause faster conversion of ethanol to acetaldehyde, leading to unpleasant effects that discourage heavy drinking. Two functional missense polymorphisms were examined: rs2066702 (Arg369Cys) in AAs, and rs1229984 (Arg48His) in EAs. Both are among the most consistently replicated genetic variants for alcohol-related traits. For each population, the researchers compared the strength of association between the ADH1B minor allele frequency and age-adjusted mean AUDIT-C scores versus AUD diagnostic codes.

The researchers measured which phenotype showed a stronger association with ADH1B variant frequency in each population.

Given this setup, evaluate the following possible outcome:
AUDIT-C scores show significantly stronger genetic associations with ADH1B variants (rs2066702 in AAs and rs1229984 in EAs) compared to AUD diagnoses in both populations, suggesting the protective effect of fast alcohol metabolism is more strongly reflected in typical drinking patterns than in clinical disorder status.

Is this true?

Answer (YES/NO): YES